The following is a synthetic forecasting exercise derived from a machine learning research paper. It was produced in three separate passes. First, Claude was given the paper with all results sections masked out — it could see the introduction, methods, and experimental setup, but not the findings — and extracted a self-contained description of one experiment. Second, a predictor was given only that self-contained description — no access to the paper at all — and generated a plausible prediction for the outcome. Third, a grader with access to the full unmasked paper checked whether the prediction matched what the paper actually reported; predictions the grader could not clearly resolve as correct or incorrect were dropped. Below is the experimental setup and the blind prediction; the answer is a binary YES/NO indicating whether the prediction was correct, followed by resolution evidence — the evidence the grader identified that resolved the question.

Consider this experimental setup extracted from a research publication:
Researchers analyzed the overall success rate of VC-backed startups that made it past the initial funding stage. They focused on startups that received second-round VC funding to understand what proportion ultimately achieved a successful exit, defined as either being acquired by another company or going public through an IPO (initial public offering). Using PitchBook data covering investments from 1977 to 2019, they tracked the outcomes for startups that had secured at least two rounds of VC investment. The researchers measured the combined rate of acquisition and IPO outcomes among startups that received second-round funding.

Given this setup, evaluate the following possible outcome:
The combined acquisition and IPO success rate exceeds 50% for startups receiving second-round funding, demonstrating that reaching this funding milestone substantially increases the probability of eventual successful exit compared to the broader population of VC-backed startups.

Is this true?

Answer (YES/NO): NO